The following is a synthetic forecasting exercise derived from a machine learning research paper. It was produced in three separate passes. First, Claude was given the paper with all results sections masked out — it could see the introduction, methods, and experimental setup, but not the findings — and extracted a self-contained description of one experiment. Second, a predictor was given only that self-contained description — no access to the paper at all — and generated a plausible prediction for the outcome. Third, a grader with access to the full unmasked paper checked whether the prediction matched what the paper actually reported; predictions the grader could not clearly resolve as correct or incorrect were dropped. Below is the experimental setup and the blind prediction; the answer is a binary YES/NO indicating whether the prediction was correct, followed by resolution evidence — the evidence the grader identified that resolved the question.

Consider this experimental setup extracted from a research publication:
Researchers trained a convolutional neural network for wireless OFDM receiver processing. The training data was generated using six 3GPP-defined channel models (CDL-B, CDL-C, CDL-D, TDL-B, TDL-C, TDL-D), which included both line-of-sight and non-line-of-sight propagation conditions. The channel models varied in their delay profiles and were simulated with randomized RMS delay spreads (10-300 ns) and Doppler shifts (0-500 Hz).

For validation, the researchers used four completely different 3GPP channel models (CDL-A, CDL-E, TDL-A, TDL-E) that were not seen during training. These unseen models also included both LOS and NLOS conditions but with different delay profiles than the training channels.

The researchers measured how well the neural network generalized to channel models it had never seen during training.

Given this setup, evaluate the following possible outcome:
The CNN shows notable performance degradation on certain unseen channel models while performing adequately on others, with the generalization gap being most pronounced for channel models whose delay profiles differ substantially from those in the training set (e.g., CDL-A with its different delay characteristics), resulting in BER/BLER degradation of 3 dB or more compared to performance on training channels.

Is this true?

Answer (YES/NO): NO